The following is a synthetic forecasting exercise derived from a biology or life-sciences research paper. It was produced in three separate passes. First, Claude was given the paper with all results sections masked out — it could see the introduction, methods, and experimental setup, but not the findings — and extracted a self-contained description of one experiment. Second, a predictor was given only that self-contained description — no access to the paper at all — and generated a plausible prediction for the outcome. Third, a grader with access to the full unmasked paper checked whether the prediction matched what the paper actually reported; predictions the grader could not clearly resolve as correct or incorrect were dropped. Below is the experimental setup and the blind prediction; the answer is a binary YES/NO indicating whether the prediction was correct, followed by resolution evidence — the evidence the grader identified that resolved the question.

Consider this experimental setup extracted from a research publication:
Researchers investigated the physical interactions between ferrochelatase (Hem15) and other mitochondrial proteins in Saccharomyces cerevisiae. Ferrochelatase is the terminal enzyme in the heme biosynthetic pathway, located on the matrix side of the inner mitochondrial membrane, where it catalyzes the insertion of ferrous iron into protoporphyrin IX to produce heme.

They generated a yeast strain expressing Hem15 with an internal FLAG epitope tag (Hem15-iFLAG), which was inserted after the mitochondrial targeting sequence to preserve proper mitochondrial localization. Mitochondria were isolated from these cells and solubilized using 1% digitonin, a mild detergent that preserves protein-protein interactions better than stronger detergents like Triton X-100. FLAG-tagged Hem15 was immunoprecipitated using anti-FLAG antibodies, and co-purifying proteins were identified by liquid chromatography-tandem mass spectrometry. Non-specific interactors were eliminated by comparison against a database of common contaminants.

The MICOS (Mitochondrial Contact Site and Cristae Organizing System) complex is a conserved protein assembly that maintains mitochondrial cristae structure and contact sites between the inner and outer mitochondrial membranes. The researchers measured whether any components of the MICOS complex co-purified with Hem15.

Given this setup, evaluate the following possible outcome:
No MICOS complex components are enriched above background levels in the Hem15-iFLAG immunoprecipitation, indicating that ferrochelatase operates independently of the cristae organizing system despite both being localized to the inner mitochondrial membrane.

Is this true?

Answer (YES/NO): NO